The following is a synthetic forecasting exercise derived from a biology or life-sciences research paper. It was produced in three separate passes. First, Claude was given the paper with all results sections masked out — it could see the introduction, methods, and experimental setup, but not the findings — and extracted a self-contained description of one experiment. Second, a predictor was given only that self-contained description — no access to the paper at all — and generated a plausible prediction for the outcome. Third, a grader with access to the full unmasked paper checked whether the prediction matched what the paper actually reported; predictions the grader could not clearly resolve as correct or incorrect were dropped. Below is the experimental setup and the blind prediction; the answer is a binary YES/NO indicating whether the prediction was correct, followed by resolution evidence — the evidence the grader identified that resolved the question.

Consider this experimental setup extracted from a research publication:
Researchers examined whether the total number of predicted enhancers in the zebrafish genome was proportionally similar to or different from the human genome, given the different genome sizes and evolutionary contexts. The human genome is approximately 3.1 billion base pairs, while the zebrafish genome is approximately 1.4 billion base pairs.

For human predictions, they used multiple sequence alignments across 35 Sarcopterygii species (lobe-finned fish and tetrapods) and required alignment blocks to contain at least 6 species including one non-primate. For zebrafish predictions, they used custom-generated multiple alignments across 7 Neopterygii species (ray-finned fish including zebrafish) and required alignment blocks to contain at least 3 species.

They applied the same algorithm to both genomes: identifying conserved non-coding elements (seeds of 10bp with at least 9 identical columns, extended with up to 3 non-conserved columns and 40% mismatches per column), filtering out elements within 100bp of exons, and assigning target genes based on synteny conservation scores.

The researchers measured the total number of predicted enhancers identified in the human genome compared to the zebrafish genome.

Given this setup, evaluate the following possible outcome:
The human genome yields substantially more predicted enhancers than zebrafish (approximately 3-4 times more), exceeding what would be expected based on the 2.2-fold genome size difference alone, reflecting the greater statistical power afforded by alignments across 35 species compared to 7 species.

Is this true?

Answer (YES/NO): NO